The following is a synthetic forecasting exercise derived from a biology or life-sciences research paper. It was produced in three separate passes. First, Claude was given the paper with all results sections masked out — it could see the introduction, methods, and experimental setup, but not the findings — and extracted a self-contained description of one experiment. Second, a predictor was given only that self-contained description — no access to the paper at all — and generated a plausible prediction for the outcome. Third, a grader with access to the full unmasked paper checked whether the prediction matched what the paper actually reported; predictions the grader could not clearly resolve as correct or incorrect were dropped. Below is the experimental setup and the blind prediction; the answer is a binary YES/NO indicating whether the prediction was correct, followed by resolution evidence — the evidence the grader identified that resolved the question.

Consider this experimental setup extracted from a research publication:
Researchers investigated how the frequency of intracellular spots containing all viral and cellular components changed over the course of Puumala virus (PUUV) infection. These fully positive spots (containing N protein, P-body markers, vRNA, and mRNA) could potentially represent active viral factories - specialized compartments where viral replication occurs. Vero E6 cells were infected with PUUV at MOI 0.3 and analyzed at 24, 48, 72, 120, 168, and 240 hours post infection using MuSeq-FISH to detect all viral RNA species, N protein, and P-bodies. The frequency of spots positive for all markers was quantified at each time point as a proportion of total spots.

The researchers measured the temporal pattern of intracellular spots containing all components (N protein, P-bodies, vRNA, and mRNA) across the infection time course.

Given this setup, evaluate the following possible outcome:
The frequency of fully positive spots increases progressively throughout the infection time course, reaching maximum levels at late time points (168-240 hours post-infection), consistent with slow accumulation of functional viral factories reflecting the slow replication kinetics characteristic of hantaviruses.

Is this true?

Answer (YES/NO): NO